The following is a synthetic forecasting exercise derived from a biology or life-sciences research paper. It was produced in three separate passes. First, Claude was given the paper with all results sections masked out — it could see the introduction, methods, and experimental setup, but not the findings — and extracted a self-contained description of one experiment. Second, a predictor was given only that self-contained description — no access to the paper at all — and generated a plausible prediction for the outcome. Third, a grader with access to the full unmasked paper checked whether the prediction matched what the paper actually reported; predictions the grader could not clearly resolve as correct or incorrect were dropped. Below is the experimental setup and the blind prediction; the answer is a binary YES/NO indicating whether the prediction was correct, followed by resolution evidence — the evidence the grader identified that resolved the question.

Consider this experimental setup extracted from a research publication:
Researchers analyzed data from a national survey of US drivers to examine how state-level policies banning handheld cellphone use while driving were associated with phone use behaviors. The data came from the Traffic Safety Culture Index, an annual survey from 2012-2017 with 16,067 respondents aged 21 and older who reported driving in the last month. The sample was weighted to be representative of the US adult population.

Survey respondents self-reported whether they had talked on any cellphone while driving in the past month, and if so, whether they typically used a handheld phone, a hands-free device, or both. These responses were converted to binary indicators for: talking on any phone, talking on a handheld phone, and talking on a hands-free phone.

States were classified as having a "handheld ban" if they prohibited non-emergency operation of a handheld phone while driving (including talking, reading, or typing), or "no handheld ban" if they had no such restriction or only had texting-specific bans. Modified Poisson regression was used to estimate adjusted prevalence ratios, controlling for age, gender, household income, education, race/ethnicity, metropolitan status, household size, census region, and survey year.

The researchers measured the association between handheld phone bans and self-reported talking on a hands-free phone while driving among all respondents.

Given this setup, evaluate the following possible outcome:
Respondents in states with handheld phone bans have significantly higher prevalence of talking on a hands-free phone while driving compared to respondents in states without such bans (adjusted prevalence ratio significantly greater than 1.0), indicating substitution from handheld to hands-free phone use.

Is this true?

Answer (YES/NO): YES